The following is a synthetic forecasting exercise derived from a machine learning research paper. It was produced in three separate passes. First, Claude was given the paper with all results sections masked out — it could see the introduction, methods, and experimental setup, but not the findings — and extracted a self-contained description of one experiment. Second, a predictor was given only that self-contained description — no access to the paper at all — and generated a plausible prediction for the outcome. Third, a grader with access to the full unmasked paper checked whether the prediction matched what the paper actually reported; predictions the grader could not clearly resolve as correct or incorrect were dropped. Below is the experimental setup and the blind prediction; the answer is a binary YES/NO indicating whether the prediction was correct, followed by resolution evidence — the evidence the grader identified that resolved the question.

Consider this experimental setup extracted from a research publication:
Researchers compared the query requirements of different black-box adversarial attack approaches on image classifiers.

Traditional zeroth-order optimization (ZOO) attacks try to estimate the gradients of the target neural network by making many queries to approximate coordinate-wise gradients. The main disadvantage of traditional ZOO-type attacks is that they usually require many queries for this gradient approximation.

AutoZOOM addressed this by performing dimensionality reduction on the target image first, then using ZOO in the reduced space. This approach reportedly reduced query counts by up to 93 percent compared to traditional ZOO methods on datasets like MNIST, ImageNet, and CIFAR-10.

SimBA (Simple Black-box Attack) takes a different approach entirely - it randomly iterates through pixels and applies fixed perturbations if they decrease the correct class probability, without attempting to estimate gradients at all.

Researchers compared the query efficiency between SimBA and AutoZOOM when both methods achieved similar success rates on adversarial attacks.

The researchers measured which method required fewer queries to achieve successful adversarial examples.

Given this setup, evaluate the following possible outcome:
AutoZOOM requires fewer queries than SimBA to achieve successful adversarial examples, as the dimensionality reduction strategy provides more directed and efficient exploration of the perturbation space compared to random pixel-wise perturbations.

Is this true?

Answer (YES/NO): NO